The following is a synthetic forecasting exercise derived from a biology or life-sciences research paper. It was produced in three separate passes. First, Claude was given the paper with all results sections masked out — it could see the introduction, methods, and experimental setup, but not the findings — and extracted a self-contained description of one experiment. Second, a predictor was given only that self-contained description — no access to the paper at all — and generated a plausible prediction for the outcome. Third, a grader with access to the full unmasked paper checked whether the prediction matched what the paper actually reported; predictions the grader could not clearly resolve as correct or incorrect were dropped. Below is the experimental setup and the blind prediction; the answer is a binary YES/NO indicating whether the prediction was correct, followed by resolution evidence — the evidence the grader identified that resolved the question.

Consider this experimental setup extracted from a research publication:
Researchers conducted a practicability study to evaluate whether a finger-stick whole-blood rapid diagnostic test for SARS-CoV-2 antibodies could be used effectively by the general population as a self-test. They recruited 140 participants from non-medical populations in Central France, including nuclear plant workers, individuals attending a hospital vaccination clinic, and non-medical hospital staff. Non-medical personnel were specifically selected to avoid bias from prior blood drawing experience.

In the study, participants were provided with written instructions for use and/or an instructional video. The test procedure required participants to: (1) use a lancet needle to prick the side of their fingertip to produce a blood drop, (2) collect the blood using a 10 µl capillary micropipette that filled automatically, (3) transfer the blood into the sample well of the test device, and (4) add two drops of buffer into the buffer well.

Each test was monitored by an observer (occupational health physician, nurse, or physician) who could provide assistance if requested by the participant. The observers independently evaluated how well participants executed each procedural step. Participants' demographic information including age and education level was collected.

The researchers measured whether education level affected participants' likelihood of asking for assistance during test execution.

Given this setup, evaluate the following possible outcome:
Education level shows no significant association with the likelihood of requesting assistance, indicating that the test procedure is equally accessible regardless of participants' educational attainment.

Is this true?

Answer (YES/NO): NO